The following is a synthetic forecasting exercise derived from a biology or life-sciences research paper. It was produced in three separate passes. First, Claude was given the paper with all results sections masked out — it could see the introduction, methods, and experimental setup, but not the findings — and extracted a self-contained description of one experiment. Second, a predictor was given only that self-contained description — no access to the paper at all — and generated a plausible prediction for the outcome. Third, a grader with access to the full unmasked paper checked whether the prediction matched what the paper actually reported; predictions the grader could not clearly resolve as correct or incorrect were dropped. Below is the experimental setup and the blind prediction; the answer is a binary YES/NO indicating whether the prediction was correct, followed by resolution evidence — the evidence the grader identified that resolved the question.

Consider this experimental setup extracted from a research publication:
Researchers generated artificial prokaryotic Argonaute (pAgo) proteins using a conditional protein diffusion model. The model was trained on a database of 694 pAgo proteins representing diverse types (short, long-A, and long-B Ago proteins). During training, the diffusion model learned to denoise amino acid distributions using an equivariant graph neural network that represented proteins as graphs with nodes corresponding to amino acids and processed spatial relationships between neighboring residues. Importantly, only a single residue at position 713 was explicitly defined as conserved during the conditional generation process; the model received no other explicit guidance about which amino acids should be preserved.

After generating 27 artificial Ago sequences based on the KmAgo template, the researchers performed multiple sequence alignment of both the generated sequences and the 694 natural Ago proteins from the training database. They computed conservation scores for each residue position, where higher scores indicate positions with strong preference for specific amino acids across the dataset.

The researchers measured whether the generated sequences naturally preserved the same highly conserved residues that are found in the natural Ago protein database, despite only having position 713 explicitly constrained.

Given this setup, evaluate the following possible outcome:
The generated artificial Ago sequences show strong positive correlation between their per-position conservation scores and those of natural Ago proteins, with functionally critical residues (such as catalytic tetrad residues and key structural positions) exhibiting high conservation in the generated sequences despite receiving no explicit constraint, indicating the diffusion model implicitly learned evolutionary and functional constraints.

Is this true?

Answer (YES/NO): YES